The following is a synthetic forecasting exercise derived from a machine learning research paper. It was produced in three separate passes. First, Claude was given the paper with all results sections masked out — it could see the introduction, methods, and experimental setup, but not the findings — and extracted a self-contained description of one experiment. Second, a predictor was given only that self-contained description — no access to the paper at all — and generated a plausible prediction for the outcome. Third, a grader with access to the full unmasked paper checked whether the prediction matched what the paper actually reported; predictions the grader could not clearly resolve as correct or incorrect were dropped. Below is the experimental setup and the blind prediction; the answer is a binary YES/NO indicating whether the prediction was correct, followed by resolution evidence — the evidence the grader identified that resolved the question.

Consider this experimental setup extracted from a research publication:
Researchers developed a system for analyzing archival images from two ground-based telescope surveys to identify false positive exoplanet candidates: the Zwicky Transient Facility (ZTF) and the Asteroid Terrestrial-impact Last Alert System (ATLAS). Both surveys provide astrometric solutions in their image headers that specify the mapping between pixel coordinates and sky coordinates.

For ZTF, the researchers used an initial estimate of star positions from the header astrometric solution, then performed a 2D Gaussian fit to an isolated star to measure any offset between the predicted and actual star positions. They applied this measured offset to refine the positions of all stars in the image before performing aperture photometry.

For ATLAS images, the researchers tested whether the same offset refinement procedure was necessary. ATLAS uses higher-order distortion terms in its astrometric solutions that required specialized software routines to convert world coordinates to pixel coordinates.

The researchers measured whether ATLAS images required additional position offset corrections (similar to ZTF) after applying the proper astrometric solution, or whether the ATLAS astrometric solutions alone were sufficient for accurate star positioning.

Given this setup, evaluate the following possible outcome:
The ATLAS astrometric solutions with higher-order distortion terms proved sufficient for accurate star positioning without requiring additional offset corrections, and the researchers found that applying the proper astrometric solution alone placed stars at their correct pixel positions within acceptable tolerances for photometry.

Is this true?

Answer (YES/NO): YES